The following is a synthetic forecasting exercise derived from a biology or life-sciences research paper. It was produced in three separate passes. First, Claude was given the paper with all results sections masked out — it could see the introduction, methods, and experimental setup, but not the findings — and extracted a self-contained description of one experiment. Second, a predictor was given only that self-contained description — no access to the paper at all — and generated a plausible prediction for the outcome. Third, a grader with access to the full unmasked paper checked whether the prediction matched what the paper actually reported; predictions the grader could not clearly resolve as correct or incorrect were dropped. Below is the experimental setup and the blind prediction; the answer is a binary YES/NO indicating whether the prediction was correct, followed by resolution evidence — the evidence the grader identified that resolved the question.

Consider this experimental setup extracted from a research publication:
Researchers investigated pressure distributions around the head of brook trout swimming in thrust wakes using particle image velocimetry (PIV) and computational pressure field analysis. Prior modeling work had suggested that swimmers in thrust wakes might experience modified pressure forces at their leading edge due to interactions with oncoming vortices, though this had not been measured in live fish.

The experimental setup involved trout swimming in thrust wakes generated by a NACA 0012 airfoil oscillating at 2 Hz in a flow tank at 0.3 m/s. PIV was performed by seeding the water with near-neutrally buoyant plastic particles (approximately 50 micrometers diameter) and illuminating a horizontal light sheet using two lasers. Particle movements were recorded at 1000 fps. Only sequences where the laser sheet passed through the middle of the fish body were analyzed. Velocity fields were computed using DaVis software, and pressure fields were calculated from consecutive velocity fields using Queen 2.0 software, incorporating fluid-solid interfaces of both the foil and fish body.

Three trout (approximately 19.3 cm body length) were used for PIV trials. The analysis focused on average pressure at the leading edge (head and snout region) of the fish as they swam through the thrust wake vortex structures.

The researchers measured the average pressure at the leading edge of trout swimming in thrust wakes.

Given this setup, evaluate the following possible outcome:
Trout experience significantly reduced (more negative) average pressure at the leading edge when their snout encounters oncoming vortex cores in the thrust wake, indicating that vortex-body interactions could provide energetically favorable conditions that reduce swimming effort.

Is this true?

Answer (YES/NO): YES